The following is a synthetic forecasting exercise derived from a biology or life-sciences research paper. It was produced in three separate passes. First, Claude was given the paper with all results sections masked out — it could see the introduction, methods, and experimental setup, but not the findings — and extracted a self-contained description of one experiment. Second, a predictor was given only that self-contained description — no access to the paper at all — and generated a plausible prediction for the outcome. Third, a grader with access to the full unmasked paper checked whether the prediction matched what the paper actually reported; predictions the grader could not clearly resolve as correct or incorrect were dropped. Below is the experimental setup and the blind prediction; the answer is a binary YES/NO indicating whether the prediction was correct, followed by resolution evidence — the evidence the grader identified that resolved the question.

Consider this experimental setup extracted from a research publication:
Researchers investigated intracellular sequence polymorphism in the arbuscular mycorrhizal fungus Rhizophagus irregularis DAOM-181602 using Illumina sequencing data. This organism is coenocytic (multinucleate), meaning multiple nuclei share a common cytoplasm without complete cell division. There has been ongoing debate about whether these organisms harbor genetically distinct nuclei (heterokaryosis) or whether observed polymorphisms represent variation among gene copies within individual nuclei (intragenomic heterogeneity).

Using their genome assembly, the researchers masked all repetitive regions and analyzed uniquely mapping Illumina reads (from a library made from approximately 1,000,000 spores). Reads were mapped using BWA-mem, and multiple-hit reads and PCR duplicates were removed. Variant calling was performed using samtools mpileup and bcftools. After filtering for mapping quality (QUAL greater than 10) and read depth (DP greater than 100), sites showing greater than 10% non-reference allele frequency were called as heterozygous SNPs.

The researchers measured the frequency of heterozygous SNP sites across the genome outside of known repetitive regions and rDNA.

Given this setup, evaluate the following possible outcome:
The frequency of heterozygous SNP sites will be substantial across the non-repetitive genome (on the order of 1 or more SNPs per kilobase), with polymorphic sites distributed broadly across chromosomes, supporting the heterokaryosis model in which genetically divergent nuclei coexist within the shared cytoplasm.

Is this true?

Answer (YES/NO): NO